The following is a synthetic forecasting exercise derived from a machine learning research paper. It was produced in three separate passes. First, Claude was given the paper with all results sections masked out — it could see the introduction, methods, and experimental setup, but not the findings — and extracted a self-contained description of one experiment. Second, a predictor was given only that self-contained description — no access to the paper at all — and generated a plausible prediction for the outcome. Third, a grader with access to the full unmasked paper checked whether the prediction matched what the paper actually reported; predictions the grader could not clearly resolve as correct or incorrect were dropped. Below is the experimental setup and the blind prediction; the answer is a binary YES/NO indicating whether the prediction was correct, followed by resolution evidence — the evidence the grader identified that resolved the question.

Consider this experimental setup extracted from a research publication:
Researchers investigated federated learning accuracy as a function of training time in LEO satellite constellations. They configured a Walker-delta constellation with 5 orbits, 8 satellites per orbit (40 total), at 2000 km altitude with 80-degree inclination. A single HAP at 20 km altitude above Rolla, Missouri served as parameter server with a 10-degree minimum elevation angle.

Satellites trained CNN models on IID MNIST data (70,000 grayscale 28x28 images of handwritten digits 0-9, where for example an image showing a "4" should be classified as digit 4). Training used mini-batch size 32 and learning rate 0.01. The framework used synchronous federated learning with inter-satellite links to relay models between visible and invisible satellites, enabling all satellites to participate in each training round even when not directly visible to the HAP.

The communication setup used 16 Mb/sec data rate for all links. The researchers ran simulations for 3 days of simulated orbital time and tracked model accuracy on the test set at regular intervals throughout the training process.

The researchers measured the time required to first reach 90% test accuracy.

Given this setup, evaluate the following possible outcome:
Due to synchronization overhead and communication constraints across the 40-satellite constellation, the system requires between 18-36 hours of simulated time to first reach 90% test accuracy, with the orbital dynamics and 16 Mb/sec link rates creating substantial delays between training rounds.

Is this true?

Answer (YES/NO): YES